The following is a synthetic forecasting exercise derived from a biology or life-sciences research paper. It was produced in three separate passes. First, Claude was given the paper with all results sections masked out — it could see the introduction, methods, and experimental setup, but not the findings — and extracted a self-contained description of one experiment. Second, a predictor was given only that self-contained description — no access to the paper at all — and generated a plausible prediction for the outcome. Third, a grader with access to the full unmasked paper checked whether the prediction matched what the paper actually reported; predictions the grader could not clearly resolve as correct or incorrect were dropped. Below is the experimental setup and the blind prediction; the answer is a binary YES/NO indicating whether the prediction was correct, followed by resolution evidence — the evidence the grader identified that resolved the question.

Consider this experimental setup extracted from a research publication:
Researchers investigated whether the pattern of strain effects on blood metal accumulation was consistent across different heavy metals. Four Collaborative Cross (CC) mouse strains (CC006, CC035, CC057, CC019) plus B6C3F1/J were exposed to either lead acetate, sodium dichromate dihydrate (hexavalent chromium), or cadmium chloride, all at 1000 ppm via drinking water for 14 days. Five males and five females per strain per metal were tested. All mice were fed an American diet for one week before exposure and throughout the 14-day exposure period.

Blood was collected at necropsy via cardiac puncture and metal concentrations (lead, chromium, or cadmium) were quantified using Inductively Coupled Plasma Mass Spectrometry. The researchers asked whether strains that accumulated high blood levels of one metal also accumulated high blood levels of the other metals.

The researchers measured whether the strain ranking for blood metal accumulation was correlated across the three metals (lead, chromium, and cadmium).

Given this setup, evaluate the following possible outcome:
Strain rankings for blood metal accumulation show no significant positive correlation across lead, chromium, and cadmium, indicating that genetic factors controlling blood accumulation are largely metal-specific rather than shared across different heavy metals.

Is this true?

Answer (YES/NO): YES